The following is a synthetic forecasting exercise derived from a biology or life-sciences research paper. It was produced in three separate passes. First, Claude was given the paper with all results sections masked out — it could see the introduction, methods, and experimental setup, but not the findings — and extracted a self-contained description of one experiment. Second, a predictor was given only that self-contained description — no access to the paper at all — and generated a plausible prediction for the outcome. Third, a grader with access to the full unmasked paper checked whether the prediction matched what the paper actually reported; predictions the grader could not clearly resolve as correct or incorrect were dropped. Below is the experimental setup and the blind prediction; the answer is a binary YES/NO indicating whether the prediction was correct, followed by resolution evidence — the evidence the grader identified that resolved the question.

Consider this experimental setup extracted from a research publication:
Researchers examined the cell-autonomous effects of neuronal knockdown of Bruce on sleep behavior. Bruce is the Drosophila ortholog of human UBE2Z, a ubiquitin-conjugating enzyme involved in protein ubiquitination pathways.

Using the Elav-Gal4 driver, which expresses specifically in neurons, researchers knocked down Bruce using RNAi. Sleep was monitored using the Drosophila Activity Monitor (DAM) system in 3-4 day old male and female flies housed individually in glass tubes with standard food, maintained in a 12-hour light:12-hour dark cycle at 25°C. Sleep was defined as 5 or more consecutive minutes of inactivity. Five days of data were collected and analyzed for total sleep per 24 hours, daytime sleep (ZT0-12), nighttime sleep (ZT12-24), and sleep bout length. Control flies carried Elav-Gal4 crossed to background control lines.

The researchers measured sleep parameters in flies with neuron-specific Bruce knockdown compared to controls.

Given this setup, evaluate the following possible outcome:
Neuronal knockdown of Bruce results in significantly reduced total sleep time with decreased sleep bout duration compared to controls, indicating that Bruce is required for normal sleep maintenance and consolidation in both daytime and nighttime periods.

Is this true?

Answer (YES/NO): NO